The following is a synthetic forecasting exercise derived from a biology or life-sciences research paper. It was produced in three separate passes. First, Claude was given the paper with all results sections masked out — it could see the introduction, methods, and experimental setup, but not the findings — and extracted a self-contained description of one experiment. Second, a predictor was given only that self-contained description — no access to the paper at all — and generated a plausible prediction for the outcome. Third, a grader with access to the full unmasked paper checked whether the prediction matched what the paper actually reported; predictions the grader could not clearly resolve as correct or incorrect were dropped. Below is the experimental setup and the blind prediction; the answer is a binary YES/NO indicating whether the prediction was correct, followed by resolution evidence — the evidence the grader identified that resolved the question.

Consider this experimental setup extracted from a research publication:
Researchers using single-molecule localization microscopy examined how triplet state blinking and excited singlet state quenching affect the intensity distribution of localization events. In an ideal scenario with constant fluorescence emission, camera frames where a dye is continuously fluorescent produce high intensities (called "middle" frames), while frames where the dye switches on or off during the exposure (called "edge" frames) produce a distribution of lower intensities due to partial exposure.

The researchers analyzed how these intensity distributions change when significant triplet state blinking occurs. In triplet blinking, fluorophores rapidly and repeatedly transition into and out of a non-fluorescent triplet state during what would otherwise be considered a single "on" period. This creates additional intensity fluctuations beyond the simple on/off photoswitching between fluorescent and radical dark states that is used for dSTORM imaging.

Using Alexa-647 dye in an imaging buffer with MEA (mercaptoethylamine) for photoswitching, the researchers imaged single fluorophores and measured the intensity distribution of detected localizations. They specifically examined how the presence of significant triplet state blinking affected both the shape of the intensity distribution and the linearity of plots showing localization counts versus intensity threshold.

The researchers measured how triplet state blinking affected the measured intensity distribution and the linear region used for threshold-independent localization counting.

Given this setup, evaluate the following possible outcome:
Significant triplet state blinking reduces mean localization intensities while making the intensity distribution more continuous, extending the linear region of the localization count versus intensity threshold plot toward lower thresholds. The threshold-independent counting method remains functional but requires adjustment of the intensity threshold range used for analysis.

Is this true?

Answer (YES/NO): NO